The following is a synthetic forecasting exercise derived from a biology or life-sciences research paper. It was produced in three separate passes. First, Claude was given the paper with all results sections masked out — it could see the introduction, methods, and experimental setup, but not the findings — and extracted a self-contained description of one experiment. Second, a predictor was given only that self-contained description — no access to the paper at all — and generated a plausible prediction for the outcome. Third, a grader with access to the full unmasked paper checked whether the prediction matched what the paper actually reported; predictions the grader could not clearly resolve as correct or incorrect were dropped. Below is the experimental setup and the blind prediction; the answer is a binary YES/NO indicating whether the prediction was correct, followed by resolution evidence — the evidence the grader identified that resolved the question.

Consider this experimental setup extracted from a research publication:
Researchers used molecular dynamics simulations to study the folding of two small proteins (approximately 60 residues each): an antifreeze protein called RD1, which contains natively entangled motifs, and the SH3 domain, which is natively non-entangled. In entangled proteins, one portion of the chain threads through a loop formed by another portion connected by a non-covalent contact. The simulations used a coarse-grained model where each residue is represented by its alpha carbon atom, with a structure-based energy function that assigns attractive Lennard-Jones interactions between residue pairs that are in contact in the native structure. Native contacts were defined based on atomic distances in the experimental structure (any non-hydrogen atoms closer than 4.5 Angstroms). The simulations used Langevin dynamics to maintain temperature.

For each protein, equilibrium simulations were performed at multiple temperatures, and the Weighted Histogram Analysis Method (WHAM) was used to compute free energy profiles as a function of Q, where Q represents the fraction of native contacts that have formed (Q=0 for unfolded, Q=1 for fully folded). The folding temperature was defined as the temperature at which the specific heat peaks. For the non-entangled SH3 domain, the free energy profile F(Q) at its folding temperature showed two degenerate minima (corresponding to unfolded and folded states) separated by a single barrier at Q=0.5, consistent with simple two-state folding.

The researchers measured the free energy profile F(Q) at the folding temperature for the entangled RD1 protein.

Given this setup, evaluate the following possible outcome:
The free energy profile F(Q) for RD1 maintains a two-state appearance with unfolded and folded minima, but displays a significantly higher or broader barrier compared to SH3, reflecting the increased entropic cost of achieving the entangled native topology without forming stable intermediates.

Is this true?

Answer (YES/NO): YES